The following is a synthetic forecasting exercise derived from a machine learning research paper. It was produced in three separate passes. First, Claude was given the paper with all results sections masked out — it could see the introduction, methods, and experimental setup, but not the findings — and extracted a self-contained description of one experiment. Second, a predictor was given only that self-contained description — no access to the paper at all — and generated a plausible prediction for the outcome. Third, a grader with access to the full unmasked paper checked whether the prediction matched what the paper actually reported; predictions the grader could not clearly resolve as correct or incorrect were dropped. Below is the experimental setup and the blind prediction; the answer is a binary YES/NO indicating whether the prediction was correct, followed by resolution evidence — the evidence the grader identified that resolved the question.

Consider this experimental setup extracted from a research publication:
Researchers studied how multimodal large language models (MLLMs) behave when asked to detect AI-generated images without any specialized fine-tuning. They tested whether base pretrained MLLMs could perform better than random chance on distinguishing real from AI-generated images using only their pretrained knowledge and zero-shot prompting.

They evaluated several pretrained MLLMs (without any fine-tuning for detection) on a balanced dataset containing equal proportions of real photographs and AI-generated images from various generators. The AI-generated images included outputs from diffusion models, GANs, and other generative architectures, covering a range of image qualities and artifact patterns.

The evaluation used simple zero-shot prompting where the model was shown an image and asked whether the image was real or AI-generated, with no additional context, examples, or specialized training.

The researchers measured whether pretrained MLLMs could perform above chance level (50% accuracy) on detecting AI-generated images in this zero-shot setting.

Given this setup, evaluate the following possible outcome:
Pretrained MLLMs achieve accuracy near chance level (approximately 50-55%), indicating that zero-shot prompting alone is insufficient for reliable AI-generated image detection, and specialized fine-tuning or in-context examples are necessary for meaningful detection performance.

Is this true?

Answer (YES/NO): NO